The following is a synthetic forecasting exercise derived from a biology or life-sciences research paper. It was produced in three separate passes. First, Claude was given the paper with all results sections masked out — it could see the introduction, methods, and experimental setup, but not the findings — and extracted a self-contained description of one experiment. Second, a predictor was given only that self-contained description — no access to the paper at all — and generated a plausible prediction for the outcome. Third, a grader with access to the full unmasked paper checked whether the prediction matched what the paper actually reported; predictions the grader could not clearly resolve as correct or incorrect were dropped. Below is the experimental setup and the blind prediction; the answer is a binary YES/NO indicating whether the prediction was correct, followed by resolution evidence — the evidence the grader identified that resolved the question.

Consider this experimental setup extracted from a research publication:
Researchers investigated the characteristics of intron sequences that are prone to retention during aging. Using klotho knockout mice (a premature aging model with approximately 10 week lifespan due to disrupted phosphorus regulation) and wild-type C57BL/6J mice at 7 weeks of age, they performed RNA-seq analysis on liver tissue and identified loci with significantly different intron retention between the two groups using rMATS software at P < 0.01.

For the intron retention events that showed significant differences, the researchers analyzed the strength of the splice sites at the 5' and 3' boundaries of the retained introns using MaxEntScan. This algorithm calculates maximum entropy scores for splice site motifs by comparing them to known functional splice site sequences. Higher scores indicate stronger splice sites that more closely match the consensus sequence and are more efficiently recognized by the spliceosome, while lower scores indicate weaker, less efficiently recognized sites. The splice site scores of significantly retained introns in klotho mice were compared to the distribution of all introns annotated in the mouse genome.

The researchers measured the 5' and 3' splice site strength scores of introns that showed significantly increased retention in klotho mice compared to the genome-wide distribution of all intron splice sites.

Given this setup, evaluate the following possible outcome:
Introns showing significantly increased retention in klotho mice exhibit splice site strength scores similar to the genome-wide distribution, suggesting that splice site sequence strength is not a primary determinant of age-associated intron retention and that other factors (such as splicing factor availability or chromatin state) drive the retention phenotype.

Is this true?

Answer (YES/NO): NO